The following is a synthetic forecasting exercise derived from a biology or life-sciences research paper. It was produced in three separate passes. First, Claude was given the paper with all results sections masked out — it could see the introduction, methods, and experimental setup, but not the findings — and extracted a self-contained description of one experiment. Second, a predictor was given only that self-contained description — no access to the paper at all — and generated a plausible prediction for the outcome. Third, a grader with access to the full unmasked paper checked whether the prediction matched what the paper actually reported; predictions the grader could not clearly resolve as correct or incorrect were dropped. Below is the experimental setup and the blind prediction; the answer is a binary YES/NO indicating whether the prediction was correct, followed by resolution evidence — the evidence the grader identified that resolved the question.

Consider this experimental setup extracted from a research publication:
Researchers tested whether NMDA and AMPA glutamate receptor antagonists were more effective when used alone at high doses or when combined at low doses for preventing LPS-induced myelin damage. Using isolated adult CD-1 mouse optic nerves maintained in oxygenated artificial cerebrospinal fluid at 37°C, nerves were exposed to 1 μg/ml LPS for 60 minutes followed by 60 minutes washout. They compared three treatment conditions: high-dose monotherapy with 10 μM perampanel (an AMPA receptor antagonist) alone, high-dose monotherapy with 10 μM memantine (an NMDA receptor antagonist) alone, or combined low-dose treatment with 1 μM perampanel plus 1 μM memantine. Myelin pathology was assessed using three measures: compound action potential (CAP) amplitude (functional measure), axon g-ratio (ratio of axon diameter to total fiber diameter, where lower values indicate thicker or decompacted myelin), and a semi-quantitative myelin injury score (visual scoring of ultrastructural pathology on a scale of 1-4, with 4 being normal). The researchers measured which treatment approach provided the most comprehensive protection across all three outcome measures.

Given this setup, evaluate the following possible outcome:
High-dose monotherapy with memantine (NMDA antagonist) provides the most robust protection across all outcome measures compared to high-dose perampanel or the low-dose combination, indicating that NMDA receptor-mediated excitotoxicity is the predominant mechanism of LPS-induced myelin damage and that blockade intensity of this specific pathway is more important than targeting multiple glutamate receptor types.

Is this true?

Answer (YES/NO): NO